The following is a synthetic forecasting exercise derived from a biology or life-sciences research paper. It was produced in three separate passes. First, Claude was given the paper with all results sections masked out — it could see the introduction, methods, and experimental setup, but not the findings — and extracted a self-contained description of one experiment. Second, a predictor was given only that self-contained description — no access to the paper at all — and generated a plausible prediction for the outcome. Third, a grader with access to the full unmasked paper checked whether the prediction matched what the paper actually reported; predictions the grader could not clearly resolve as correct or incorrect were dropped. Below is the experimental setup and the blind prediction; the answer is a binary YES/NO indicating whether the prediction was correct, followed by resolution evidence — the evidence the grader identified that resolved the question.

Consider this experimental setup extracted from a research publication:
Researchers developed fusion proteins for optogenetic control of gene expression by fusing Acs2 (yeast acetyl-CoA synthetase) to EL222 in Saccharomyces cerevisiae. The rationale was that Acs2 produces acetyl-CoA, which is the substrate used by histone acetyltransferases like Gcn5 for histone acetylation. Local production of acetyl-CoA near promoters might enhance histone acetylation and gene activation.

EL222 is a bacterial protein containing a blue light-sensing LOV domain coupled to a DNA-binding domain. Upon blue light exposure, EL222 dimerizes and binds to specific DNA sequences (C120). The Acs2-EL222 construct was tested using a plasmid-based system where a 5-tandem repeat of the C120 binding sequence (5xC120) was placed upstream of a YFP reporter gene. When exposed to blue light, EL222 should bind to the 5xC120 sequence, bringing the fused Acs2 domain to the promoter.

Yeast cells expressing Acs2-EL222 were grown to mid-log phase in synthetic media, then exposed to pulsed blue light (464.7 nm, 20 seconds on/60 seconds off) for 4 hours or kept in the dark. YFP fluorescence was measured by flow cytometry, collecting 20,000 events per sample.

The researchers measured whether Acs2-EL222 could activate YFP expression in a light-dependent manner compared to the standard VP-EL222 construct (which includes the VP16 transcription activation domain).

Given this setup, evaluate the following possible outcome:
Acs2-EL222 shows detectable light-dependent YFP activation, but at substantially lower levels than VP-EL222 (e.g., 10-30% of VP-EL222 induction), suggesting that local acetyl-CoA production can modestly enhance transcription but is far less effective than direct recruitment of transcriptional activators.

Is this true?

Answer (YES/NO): NO